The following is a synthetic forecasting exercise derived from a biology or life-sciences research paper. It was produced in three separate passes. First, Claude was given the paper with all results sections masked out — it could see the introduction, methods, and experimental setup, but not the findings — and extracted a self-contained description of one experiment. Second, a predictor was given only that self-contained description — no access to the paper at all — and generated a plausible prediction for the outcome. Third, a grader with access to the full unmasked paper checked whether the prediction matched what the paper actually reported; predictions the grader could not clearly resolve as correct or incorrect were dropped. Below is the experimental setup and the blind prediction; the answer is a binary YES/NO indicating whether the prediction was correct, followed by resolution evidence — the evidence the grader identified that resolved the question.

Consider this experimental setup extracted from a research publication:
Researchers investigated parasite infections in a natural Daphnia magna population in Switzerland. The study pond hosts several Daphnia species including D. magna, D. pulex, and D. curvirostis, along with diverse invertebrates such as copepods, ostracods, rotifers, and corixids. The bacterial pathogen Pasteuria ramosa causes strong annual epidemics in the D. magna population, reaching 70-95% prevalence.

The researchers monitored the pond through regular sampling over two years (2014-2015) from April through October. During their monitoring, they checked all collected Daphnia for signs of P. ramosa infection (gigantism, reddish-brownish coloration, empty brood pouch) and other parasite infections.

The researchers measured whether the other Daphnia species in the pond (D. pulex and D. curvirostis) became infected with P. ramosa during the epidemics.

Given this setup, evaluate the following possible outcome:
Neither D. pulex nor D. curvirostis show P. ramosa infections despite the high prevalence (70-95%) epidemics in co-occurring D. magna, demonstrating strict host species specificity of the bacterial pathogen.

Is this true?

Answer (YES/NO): YES